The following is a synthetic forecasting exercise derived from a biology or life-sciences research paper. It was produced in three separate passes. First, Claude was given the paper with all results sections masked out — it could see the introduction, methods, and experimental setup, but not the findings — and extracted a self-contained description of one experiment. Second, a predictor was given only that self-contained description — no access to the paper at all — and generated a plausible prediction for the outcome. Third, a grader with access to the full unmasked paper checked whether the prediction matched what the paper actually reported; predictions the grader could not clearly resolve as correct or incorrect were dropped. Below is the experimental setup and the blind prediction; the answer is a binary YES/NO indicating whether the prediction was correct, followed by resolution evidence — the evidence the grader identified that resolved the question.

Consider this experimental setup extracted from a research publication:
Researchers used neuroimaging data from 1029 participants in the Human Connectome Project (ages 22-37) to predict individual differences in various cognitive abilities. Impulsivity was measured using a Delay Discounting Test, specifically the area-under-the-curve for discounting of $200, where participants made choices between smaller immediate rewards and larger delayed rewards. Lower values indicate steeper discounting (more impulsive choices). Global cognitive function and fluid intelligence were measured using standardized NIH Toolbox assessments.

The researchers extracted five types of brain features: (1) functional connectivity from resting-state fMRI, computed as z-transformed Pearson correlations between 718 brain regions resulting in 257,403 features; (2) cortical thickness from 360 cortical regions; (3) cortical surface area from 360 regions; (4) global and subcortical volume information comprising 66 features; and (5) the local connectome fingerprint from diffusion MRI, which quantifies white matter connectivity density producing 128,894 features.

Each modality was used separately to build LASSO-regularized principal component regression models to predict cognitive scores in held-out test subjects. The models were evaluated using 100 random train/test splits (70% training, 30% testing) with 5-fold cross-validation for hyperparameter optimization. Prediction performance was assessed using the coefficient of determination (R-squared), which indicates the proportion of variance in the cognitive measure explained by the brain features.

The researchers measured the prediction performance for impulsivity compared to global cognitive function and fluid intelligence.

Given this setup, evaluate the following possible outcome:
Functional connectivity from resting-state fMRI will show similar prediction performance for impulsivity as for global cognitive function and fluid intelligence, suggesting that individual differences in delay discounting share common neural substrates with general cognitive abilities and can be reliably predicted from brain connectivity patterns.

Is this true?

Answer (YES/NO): NO